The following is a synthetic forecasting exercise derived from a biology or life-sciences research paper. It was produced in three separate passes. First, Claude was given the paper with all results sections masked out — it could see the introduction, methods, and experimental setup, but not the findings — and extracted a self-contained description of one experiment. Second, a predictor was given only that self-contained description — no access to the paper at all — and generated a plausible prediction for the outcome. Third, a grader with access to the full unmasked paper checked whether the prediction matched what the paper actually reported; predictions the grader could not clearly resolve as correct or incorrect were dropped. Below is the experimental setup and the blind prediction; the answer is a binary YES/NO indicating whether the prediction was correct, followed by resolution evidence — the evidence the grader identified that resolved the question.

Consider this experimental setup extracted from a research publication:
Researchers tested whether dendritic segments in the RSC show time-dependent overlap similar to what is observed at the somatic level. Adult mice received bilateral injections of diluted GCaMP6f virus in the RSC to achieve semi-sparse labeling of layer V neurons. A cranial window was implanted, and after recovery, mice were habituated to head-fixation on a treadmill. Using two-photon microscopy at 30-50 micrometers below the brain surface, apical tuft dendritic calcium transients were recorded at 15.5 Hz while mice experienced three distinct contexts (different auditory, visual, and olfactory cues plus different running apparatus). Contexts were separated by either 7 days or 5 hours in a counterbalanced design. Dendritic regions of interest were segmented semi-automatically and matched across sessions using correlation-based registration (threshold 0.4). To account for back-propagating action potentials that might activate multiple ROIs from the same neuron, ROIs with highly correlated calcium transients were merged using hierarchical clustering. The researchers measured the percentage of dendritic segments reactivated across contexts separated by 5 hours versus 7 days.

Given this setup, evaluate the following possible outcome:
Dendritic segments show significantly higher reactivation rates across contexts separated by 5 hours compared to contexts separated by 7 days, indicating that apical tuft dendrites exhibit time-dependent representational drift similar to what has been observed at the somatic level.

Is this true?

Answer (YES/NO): YES